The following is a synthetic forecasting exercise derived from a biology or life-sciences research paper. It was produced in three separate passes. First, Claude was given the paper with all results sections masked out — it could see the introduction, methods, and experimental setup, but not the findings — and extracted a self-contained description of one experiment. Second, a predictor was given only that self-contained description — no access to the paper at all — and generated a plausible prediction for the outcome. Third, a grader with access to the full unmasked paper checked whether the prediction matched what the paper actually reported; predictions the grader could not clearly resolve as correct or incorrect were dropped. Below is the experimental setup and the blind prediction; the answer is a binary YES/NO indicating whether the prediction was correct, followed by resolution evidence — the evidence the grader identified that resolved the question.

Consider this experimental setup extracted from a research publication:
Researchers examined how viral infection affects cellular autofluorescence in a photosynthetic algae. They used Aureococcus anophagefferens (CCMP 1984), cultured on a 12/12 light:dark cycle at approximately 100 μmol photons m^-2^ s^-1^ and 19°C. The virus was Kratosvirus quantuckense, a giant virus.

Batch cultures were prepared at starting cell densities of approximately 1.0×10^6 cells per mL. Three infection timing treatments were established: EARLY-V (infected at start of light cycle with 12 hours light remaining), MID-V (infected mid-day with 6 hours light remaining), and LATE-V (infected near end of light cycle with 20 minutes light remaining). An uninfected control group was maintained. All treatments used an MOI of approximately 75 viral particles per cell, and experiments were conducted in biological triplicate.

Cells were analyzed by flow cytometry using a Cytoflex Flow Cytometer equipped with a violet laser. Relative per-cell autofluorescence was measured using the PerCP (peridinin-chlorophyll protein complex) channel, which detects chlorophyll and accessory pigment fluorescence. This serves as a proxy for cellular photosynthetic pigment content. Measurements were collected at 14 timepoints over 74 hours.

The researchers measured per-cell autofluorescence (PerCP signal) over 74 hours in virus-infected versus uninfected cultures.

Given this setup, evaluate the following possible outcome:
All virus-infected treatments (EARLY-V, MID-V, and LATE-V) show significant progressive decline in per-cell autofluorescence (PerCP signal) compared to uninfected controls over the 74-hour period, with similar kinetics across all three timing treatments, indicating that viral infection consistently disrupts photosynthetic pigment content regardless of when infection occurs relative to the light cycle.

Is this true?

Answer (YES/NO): NO